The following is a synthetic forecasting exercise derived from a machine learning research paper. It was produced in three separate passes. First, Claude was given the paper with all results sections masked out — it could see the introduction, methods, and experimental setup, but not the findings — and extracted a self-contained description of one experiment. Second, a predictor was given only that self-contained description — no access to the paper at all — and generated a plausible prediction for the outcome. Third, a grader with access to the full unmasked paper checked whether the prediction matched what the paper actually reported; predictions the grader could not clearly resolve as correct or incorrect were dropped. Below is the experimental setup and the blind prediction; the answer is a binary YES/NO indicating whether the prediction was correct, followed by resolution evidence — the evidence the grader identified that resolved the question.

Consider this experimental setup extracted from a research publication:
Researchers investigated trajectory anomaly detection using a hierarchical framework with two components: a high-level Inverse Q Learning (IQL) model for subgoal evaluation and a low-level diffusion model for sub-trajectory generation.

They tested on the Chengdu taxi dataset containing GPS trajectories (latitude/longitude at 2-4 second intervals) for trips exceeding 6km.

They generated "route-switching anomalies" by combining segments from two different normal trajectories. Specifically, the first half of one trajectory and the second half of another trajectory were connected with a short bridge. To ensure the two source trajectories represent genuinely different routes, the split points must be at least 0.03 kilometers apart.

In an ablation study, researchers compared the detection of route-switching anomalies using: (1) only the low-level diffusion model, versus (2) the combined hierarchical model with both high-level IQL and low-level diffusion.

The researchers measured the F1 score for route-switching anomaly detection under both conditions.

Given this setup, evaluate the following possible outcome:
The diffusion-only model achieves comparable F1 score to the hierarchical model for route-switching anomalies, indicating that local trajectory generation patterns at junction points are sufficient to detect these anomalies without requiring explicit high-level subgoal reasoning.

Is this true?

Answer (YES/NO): NO